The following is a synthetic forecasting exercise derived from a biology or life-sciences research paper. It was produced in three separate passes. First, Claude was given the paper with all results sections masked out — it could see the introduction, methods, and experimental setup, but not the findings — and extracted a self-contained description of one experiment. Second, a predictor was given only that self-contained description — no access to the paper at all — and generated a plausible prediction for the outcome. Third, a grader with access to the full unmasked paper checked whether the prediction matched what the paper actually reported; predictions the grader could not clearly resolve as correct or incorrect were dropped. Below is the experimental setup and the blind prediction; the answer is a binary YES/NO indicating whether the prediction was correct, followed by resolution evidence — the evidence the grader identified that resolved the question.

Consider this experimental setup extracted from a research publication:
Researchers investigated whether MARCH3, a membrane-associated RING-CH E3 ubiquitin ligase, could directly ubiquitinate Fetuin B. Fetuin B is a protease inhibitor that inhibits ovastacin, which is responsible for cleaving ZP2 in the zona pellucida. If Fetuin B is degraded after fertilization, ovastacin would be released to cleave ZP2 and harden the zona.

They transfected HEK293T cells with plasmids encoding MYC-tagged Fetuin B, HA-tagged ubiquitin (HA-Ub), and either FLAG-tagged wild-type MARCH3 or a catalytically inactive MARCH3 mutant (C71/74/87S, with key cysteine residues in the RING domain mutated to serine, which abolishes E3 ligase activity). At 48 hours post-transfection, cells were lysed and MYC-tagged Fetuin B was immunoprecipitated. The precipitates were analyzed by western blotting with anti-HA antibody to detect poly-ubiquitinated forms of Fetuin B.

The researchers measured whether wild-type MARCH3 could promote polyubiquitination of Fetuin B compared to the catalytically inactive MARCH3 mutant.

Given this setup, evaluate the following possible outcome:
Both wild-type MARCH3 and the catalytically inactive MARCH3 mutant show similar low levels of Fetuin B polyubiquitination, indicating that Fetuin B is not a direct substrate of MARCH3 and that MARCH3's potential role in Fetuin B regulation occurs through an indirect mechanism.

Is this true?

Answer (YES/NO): NO